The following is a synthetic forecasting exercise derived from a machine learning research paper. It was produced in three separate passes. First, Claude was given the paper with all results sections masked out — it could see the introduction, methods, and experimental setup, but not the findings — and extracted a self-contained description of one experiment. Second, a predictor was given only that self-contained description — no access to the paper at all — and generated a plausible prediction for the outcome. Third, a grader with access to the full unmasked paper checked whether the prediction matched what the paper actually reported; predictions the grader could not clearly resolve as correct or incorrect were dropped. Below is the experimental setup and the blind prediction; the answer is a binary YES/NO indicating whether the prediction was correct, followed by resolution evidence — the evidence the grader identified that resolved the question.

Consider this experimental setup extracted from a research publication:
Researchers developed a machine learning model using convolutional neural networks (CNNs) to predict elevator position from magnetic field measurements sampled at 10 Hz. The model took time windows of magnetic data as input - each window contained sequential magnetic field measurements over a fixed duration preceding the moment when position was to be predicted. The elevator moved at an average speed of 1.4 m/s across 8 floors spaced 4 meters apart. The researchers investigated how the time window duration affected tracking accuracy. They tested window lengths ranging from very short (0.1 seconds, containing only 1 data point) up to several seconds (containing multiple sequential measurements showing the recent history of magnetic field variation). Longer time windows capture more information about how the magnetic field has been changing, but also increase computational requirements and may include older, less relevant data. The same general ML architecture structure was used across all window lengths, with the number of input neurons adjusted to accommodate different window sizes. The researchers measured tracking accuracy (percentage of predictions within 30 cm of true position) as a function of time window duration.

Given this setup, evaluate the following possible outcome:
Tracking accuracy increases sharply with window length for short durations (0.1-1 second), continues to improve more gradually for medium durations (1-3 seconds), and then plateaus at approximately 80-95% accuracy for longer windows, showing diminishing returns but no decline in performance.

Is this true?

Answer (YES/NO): NO